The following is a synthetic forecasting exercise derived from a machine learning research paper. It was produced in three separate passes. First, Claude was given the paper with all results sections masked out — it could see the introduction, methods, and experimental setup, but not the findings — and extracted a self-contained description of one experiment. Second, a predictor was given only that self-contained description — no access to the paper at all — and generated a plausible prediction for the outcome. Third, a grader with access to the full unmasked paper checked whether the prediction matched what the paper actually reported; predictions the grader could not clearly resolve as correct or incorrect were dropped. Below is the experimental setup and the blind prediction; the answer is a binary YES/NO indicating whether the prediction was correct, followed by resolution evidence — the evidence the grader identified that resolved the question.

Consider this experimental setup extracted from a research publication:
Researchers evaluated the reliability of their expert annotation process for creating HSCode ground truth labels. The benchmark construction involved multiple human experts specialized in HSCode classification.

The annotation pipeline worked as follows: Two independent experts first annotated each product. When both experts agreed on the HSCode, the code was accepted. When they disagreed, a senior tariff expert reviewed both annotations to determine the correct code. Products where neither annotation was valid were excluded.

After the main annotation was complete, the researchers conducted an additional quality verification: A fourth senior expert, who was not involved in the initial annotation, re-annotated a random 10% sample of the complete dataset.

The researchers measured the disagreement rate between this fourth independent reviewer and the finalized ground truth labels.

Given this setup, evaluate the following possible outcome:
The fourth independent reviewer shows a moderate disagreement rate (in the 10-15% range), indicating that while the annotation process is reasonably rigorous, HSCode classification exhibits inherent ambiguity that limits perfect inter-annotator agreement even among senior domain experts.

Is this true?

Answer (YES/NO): NO